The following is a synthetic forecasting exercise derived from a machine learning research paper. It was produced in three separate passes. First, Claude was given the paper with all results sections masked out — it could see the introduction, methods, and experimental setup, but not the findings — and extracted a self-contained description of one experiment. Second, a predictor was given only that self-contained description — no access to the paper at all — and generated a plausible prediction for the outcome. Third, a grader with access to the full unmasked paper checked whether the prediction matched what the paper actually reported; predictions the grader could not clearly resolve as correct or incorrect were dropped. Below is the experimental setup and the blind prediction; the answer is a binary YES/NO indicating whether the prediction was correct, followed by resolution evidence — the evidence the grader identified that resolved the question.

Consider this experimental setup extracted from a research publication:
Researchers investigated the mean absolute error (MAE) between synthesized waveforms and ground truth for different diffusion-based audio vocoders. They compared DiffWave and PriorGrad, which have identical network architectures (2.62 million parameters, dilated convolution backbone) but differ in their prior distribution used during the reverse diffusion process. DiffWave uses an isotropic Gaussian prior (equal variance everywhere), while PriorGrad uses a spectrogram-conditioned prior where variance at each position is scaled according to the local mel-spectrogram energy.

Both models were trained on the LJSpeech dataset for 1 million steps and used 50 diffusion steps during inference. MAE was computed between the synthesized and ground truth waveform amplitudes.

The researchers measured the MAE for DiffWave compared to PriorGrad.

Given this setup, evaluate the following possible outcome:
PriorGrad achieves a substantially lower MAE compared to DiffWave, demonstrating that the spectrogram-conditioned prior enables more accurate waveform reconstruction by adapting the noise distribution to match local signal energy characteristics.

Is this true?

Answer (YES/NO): YES